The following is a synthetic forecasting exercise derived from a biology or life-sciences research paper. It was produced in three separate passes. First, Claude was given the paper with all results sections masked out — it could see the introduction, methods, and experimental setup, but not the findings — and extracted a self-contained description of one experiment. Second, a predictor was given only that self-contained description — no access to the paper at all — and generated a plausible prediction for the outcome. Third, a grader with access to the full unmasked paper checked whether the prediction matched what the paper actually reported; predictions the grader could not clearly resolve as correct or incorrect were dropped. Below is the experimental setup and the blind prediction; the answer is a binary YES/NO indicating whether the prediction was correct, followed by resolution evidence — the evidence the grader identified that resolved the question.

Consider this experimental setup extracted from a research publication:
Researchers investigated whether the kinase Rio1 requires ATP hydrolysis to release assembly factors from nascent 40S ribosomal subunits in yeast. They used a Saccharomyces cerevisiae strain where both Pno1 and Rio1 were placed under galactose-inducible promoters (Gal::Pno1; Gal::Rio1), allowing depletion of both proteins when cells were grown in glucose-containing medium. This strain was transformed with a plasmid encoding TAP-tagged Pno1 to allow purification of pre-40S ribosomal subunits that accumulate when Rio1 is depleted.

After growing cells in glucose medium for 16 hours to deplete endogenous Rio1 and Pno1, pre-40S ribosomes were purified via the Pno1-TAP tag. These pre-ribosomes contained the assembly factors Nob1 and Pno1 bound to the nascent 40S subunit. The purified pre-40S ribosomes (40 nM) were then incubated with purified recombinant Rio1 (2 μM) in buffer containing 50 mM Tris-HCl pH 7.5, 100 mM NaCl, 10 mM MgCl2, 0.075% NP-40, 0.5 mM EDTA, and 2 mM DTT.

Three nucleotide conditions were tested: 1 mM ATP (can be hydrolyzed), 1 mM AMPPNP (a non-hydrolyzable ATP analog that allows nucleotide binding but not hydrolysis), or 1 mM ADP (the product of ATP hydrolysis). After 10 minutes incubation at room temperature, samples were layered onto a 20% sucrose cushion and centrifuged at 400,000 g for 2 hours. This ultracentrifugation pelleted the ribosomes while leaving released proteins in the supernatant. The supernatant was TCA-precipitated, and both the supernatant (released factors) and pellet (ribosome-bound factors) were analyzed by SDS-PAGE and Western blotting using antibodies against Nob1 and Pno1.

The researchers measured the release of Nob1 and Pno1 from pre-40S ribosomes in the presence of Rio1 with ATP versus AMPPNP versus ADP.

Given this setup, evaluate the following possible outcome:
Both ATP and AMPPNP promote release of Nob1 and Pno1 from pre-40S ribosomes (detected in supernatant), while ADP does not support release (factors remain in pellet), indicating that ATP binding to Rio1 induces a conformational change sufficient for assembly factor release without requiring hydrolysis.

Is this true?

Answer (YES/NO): NO